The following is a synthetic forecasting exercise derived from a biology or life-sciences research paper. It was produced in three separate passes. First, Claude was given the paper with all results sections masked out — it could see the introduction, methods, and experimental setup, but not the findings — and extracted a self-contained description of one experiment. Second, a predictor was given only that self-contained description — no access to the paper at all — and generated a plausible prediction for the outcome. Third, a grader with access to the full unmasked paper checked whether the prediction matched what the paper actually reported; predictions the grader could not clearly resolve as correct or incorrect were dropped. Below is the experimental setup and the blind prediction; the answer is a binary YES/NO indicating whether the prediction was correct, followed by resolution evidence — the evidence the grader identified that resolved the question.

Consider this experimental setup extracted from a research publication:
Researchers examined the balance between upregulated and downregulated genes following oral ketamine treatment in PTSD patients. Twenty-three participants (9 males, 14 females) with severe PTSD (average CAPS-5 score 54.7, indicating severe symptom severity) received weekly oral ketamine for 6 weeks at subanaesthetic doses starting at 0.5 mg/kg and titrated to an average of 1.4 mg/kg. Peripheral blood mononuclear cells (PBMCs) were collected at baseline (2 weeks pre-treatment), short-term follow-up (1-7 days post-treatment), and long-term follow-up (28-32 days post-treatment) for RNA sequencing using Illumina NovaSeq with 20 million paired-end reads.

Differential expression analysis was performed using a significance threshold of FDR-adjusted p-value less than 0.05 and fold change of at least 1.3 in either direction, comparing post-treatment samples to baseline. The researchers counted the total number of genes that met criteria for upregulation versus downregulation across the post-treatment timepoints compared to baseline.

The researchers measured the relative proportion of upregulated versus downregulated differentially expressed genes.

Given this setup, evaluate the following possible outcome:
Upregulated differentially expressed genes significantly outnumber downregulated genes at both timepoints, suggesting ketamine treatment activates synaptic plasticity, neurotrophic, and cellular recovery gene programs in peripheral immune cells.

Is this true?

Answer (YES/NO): NO